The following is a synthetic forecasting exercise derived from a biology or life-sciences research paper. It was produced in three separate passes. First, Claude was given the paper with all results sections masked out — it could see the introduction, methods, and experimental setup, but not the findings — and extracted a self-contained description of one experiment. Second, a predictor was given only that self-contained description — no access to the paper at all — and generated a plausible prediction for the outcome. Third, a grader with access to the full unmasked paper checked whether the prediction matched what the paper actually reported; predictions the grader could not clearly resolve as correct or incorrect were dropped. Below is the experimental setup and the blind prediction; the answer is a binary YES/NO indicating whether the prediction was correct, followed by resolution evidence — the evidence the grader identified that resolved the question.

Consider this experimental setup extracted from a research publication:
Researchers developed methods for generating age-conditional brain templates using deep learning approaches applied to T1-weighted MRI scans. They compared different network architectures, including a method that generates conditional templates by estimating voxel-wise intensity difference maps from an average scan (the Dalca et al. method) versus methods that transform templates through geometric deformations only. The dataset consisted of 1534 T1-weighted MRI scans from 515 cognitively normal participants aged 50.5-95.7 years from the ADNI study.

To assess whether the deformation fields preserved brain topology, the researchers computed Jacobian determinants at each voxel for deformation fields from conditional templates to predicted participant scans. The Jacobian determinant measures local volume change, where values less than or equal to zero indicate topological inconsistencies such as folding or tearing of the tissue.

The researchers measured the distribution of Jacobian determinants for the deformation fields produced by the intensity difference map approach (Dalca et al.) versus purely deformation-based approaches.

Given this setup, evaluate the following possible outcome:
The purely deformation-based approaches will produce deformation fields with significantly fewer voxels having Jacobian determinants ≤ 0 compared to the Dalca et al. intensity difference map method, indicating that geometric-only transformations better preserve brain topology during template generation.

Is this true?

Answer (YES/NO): YES